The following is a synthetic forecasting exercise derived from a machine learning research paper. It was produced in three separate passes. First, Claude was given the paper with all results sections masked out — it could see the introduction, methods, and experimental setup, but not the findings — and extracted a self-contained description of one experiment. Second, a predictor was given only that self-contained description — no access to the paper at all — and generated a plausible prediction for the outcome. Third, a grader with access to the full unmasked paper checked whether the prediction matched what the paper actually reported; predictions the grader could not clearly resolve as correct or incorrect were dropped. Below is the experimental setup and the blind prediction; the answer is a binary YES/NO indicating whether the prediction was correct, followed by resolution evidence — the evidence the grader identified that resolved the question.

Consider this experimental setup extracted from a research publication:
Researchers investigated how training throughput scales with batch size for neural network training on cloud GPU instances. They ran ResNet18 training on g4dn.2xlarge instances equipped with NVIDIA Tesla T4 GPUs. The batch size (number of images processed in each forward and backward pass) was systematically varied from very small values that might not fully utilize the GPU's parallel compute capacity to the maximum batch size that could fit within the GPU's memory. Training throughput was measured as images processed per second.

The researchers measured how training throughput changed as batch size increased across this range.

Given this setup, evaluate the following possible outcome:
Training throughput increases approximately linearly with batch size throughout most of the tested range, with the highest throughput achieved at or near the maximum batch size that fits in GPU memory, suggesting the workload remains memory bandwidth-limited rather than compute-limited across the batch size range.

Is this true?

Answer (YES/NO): NO